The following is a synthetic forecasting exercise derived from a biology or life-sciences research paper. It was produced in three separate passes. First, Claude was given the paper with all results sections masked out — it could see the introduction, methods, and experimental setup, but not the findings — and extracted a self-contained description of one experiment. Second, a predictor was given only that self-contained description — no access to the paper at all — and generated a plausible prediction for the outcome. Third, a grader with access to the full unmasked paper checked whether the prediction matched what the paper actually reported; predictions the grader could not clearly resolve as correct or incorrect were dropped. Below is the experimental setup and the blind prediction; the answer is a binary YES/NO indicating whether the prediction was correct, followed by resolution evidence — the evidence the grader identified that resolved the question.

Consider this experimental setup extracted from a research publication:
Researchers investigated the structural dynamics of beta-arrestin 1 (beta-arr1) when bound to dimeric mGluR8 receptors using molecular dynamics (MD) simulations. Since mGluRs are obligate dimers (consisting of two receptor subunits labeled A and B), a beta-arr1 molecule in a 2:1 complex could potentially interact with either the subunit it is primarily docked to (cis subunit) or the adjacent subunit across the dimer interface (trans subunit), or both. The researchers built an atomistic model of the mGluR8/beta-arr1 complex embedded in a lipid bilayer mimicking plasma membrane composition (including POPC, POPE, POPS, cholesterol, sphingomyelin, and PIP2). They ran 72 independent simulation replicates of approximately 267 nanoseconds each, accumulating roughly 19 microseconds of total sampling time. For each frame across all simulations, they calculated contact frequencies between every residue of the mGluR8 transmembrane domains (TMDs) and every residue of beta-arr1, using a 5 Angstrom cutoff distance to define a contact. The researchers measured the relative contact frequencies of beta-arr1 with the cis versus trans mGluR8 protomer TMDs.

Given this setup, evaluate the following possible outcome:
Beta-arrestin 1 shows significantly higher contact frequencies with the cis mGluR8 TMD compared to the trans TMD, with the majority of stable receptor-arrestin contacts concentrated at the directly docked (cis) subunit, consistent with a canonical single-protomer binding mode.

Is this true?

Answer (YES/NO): NO